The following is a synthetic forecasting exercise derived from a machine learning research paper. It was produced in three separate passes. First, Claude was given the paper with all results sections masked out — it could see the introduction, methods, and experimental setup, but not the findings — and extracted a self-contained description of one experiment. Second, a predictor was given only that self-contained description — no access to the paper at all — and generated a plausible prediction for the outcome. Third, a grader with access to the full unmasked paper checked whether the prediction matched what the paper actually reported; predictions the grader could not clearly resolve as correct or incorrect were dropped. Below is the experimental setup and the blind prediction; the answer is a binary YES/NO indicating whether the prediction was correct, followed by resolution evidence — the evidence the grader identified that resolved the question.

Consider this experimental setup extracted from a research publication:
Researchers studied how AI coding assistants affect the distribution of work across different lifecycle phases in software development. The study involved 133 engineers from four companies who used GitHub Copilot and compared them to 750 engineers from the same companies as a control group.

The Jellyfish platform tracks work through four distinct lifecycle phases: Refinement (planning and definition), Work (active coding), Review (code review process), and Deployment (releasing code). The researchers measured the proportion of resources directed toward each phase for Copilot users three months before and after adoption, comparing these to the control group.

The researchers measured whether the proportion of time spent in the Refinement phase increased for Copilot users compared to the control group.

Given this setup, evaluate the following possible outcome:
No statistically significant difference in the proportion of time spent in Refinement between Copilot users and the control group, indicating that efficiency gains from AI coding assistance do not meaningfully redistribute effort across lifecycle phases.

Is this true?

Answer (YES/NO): YES